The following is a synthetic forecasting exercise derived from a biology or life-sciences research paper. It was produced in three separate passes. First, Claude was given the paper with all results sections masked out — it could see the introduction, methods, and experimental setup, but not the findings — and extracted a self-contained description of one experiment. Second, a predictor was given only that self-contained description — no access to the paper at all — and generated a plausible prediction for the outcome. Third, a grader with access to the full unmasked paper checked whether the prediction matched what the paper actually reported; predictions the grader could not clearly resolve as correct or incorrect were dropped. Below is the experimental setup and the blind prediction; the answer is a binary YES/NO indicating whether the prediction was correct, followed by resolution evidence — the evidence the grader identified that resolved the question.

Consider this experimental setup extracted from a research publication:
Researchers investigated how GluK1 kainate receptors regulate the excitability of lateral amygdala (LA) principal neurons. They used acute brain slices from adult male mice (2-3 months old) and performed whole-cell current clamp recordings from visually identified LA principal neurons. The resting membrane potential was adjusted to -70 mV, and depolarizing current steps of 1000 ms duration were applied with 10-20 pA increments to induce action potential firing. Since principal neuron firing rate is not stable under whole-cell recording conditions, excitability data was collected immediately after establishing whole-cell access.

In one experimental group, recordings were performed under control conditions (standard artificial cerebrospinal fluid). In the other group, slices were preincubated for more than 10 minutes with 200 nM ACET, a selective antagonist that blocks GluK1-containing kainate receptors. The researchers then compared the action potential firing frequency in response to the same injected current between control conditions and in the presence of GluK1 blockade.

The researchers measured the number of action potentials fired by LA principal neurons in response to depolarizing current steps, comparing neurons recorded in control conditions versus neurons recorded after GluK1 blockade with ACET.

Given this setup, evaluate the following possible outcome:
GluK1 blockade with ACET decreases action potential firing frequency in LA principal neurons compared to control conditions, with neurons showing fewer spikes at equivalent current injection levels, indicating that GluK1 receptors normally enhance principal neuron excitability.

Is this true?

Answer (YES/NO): NO